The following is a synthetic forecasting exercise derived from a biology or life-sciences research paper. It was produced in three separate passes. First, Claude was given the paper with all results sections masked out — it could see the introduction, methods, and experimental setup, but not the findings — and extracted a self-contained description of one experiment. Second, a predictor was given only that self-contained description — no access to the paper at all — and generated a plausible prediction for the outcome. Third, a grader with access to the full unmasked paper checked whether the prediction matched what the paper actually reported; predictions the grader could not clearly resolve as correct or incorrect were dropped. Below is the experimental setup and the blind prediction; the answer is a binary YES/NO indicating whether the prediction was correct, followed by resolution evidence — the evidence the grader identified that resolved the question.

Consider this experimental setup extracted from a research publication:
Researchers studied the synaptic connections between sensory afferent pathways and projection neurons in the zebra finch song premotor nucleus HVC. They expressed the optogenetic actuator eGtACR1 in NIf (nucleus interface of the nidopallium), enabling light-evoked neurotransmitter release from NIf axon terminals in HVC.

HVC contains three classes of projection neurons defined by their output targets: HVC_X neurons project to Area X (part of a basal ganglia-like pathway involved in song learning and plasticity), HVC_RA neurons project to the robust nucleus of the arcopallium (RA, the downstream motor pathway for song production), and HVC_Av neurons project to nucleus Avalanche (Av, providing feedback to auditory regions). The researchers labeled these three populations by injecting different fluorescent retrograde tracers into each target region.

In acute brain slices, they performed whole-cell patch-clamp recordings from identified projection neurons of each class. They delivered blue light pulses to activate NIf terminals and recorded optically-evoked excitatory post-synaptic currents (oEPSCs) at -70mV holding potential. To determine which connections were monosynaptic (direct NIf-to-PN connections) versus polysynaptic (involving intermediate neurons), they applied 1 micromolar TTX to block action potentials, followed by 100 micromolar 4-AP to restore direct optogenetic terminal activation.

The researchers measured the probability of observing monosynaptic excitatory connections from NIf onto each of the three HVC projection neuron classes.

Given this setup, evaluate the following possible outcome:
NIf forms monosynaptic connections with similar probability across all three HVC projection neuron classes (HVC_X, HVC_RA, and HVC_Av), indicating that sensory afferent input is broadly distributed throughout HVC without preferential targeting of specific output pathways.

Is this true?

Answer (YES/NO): YES